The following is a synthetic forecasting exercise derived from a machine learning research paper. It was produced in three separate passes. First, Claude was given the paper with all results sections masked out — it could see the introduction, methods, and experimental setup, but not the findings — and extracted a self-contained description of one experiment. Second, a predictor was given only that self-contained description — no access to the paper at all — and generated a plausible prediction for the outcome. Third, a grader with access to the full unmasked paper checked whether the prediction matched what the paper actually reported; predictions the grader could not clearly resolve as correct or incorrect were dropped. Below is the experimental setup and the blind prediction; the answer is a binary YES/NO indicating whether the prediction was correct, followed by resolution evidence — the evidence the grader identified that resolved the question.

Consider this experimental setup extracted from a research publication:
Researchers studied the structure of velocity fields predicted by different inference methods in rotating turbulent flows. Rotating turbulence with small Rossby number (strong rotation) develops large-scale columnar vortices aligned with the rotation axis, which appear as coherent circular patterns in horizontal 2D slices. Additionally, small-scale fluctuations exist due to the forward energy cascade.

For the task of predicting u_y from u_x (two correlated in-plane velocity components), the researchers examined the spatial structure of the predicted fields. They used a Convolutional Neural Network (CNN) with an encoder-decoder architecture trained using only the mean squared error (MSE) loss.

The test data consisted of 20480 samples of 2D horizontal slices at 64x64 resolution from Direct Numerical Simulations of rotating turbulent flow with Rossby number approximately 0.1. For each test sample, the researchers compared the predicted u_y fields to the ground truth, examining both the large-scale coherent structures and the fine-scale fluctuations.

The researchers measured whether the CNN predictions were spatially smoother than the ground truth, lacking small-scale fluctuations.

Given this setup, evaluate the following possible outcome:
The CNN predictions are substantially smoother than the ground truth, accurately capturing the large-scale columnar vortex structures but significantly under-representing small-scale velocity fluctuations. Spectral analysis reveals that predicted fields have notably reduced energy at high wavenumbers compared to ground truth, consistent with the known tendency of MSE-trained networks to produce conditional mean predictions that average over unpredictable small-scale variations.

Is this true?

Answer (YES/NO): YES